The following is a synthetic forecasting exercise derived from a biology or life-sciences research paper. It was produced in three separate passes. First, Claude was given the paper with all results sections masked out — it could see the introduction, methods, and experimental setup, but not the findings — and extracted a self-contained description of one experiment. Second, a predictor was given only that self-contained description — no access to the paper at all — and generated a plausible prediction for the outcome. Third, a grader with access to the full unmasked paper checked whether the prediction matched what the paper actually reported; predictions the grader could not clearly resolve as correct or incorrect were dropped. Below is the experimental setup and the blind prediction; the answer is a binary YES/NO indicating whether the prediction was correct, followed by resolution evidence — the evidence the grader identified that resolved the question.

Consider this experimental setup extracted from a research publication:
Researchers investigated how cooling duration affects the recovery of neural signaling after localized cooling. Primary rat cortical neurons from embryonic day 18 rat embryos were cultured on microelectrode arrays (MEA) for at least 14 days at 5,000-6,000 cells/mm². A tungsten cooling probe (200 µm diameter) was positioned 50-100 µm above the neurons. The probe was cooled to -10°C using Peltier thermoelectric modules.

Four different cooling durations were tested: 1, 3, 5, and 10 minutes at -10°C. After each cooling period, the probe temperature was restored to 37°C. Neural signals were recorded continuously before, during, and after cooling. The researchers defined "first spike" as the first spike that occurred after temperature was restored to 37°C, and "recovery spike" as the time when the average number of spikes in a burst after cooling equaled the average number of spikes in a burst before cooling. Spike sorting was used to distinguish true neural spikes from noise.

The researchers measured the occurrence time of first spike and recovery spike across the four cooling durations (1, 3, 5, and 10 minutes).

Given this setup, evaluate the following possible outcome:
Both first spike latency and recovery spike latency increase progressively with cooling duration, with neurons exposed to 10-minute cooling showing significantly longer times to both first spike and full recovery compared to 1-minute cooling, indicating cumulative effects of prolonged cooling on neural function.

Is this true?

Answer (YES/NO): NO